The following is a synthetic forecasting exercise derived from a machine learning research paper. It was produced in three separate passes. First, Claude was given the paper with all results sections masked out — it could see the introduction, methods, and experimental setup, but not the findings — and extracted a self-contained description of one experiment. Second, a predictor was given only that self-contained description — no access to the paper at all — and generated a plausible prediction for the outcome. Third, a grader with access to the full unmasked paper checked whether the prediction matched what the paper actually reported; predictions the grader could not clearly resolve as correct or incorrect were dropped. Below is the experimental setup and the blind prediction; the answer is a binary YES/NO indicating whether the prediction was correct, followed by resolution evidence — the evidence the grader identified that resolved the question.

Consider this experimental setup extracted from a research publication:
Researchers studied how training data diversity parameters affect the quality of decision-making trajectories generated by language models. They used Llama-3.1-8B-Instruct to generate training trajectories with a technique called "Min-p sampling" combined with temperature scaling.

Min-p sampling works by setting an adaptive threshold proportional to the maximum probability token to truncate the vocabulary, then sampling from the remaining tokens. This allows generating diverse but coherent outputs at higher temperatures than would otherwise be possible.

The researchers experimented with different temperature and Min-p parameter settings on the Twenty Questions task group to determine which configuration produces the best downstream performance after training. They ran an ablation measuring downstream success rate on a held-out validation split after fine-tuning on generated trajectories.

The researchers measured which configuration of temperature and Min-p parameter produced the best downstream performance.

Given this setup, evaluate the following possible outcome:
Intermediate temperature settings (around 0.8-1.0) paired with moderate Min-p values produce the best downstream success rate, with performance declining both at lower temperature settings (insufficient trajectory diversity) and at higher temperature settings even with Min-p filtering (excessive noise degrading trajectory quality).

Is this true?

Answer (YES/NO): NO